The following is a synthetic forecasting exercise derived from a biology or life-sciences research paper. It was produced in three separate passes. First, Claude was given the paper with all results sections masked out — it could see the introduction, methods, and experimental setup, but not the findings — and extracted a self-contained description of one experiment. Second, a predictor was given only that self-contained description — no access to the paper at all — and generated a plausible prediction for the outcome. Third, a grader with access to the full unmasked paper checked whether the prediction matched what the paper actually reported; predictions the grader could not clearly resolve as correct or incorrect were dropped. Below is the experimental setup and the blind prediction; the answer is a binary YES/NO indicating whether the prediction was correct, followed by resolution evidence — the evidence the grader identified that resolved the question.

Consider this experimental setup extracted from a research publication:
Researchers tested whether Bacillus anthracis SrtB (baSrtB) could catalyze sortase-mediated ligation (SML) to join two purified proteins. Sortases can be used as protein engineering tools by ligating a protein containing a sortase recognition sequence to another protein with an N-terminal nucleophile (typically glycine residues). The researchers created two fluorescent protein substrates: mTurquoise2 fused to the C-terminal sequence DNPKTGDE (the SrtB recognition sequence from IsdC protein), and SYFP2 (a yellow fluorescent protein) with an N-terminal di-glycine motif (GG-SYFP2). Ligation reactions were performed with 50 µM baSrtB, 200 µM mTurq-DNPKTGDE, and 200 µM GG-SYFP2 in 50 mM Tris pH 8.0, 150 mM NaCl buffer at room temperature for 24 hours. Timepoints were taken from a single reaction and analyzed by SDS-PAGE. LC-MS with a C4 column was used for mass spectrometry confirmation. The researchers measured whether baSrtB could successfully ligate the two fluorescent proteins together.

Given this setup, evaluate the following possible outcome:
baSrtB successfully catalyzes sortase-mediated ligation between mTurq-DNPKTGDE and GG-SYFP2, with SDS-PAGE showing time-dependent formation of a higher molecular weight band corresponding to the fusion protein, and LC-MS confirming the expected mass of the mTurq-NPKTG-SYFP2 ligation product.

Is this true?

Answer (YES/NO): YES